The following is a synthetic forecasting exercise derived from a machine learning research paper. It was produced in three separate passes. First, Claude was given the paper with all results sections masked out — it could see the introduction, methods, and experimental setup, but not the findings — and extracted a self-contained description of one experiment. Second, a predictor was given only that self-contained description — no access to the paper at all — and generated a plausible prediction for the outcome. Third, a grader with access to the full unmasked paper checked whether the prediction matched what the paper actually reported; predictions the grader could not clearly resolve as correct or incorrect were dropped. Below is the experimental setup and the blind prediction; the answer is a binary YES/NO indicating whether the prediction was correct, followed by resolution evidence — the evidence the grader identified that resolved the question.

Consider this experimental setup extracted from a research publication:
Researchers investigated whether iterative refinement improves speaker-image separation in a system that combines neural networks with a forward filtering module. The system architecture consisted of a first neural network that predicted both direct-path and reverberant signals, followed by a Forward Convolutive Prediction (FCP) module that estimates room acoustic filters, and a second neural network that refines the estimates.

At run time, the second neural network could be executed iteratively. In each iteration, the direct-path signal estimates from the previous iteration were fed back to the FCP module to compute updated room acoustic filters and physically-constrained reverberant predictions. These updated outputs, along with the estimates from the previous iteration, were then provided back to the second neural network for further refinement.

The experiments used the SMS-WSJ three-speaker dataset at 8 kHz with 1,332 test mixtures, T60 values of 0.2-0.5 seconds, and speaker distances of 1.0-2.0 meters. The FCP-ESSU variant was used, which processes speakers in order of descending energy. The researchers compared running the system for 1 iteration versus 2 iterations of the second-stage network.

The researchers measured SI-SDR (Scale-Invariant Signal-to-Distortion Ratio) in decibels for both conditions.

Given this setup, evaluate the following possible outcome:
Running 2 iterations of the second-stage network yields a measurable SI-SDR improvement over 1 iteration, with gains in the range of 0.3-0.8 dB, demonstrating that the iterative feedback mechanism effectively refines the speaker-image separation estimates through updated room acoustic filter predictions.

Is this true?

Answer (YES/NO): YES